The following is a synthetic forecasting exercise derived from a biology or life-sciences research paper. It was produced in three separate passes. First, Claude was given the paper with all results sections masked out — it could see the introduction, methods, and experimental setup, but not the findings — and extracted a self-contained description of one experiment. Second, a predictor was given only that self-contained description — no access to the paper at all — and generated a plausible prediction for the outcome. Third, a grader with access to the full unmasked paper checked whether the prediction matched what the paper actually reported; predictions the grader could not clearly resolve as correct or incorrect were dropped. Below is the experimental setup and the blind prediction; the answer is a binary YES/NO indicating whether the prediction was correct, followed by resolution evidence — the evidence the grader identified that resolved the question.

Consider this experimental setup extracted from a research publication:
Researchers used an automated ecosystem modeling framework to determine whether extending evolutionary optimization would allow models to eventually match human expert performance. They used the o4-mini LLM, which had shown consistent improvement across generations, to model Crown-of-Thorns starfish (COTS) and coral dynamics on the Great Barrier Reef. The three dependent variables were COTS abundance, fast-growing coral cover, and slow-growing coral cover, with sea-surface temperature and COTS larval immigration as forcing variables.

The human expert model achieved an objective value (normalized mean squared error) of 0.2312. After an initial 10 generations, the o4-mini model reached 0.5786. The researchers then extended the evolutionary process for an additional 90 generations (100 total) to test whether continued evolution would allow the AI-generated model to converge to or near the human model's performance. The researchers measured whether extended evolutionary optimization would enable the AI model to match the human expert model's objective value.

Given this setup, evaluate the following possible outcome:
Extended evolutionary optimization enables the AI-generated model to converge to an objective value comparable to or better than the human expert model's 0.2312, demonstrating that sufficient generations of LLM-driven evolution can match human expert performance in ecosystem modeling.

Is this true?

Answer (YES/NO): NO